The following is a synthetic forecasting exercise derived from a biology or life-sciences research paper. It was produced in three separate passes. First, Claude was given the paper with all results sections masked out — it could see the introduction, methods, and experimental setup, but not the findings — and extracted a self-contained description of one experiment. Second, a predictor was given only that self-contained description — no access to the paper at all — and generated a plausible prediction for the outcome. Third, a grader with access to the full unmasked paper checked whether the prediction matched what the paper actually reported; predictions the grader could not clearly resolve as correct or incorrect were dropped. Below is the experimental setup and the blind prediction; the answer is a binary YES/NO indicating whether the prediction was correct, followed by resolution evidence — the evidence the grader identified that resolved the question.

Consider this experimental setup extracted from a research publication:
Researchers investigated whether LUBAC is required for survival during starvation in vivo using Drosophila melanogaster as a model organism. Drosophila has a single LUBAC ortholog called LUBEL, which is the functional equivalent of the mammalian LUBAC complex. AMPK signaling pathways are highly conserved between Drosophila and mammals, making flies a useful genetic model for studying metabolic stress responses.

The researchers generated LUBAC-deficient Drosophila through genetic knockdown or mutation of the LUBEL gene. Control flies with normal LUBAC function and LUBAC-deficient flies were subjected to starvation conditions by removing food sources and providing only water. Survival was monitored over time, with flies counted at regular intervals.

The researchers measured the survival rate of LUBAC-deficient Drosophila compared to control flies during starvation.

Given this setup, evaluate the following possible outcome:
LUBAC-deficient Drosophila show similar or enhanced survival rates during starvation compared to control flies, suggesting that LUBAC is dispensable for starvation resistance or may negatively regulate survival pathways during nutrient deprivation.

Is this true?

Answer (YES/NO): NO